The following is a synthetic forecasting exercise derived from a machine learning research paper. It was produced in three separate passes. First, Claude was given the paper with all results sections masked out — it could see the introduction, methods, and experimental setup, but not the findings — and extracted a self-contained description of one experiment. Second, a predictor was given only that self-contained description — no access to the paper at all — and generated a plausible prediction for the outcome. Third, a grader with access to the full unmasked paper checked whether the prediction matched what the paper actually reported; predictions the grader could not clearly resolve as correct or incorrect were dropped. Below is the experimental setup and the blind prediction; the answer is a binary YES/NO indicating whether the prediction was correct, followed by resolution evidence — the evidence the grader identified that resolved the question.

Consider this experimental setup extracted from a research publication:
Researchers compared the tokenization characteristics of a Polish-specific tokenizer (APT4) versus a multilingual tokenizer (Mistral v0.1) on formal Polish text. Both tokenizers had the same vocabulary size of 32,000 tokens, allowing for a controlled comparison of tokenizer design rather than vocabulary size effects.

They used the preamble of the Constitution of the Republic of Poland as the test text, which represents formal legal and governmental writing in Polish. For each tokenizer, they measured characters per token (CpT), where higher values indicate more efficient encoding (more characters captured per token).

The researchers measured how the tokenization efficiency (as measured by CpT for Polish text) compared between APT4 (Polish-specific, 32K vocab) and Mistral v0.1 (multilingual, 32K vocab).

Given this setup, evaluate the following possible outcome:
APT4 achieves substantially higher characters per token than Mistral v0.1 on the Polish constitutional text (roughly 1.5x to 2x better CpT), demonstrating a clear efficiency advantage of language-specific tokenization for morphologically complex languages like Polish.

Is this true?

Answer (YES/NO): YES